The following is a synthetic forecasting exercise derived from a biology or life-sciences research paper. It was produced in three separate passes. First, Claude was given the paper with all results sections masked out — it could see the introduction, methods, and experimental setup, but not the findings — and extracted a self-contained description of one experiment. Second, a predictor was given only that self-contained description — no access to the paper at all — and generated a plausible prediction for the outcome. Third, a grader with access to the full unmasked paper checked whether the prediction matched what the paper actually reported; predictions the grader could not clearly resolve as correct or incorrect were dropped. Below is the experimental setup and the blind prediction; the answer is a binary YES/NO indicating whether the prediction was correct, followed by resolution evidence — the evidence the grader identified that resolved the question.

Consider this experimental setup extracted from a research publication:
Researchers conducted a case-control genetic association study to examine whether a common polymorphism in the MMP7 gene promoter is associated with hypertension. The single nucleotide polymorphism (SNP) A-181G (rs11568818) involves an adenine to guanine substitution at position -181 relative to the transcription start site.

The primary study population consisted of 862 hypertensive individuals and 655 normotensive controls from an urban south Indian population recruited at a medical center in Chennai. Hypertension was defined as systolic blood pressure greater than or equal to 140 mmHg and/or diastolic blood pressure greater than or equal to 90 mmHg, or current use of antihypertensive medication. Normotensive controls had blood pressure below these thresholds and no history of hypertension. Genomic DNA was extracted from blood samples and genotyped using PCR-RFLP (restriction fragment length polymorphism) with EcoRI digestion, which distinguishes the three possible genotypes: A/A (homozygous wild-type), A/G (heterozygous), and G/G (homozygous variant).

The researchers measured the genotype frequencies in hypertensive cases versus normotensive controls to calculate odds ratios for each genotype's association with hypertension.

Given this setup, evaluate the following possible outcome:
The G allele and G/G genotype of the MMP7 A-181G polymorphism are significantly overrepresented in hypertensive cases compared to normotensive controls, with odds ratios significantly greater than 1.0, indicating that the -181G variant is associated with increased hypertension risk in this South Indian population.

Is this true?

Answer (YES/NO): NO